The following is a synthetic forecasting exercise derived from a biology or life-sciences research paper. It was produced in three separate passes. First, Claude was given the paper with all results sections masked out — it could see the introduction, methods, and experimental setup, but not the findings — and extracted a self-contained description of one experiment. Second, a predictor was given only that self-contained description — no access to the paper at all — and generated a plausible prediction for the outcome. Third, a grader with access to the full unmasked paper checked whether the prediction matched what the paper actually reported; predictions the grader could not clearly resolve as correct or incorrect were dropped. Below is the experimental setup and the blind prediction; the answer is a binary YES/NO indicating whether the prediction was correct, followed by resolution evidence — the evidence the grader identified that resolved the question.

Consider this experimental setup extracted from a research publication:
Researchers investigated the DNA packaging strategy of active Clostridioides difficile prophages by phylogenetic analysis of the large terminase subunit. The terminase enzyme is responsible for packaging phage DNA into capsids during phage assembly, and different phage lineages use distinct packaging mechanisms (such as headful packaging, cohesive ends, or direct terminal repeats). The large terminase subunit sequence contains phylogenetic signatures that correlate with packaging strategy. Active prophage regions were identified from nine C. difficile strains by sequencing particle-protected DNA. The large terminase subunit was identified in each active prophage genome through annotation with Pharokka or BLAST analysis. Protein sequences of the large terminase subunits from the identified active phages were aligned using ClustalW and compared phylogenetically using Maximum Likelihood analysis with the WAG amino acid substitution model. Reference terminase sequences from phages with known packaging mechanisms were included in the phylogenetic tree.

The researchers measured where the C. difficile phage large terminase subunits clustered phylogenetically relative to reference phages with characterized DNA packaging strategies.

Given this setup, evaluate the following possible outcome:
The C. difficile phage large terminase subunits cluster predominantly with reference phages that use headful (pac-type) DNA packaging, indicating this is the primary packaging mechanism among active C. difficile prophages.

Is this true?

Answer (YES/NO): YES